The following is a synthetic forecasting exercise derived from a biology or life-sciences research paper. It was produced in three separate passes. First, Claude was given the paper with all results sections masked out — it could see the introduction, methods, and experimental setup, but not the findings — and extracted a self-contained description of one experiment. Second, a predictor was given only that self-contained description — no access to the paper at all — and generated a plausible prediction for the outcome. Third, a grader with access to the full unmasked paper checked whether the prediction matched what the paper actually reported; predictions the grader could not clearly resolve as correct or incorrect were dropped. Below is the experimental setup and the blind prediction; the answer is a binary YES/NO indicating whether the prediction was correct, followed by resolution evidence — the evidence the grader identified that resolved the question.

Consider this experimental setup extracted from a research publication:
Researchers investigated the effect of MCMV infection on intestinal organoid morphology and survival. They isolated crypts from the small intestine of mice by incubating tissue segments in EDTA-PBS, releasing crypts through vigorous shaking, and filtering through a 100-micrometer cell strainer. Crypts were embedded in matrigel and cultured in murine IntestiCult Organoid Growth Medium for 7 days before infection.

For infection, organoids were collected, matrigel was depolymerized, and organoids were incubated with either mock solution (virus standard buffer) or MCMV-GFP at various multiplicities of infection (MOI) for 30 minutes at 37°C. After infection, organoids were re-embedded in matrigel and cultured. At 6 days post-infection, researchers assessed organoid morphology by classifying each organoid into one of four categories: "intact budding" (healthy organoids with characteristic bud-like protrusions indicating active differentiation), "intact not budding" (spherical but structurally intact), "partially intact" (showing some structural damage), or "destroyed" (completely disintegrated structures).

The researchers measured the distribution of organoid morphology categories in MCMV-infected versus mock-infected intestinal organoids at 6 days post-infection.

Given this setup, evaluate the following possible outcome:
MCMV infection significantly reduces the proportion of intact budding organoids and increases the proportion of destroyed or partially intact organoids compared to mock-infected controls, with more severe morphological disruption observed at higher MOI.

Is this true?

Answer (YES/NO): YES